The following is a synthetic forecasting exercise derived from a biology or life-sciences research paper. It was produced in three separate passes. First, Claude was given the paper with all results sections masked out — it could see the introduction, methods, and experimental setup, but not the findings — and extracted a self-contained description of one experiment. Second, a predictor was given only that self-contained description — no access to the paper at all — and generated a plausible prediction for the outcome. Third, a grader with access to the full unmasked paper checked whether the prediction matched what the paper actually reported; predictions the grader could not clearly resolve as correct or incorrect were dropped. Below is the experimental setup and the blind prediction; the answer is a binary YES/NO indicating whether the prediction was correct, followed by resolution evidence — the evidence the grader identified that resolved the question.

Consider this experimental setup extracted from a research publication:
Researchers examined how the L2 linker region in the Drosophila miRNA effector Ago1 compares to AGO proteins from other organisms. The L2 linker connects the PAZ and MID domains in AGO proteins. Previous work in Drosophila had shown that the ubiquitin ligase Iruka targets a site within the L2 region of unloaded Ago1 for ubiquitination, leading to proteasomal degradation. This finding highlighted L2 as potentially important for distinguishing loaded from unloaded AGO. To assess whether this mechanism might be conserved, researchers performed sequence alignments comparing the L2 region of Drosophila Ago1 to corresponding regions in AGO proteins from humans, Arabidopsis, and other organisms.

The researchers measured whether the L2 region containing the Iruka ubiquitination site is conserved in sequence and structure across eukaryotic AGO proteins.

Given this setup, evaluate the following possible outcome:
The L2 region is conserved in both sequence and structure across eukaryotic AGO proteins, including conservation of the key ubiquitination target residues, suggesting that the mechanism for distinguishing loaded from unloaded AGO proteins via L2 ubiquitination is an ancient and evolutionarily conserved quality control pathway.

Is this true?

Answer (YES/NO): NO